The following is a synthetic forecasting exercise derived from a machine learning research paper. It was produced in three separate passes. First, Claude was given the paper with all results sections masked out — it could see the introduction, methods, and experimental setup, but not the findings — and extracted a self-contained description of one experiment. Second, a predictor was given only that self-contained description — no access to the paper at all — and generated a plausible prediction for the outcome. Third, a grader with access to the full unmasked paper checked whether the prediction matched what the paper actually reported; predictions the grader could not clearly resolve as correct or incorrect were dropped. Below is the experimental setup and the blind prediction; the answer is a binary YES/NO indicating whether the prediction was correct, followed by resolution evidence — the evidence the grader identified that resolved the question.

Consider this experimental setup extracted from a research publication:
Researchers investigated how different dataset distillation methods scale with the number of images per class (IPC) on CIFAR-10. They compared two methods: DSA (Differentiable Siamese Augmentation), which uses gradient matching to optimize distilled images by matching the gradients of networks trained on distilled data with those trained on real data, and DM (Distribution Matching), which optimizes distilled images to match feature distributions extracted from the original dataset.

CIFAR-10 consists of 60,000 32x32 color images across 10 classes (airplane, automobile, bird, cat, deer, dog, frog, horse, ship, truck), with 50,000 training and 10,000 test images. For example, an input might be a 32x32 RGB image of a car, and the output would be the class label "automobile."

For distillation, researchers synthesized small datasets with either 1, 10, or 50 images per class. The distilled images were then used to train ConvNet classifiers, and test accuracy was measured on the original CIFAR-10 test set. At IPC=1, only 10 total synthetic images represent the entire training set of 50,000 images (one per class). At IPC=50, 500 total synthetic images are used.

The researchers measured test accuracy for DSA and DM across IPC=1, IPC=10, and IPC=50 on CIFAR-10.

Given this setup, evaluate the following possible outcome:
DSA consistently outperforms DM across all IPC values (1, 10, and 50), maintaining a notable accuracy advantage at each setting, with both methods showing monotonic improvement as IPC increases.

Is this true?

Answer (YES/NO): NO